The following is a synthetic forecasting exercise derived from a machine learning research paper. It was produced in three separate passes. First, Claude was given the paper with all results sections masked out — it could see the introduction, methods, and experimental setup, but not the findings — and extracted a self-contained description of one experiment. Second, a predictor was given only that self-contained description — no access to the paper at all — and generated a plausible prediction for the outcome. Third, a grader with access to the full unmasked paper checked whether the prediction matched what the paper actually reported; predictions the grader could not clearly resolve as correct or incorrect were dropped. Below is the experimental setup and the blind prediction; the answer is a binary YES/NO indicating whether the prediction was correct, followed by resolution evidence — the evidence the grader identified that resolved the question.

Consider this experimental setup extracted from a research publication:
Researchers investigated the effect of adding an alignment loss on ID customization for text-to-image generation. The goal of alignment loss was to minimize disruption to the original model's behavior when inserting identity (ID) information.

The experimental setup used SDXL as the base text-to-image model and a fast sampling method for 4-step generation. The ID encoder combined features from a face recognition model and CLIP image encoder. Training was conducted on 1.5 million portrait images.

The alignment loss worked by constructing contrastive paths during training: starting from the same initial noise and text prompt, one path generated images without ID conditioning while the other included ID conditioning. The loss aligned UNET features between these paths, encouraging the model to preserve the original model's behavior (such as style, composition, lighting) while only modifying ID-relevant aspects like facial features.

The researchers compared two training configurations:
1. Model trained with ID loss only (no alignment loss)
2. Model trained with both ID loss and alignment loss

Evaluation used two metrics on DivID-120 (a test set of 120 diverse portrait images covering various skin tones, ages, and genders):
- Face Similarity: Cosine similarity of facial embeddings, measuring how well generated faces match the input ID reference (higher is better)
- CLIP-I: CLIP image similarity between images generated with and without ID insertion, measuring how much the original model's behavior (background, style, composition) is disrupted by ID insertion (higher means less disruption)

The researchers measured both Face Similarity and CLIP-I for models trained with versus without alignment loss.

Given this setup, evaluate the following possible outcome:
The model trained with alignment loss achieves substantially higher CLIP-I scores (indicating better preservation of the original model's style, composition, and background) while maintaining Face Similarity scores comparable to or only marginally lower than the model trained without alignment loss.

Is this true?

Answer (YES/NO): YES